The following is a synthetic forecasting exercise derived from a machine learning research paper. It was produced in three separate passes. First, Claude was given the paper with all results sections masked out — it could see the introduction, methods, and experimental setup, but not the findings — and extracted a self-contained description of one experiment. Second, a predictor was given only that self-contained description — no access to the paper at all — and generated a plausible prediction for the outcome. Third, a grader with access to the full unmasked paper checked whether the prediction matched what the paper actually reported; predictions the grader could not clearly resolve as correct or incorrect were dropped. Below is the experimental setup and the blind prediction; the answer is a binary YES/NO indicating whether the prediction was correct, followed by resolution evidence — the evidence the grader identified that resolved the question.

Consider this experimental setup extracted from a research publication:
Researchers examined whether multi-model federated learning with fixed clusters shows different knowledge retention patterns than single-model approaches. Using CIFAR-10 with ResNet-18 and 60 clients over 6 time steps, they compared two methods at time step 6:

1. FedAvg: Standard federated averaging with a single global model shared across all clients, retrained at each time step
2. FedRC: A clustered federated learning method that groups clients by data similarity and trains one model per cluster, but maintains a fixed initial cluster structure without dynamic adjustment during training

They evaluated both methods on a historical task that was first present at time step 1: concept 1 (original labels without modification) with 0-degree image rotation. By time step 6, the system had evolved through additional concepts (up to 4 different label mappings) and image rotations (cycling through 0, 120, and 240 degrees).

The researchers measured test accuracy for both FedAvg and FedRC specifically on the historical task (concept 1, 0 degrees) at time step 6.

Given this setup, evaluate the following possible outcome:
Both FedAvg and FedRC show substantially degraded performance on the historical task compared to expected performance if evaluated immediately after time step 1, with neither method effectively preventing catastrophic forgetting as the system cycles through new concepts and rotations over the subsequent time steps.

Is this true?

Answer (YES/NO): YES